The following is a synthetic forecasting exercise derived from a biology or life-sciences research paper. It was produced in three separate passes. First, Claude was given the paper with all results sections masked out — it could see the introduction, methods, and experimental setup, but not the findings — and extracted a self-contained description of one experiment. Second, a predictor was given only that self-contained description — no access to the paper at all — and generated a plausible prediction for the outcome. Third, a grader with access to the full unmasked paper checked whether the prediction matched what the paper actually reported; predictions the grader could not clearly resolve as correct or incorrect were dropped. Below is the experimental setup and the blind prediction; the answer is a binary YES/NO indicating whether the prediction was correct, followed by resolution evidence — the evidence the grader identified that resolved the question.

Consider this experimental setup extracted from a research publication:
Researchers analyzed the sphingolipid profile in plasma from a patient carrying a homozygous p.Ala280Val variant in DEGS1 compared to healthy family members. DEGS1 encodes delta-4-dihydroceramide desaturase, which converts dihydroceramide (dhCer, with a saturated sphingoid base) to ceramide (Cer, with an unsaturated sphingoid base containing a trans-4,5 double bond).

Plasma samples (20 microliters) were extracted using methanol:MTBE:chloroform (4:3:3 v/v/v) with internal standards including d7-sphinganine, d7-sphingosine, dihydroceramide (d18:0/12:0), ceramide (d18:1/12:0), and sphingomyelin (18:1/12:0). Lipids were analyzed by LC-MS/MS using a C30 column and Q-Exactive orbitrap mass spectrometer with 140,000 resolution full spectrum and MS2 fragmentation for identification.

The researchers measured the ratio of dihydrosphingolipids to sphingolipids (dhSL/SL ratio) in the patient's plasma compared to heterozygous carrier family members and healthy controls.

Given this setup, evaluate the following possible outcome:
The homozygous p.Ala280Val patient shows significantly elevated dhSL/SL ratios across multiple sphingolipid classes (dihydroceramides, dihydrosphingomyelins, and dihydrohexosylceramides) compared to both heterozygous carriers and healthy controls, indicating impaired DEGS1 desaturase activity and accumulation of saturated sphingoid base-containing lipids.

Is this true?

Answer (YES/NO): YES